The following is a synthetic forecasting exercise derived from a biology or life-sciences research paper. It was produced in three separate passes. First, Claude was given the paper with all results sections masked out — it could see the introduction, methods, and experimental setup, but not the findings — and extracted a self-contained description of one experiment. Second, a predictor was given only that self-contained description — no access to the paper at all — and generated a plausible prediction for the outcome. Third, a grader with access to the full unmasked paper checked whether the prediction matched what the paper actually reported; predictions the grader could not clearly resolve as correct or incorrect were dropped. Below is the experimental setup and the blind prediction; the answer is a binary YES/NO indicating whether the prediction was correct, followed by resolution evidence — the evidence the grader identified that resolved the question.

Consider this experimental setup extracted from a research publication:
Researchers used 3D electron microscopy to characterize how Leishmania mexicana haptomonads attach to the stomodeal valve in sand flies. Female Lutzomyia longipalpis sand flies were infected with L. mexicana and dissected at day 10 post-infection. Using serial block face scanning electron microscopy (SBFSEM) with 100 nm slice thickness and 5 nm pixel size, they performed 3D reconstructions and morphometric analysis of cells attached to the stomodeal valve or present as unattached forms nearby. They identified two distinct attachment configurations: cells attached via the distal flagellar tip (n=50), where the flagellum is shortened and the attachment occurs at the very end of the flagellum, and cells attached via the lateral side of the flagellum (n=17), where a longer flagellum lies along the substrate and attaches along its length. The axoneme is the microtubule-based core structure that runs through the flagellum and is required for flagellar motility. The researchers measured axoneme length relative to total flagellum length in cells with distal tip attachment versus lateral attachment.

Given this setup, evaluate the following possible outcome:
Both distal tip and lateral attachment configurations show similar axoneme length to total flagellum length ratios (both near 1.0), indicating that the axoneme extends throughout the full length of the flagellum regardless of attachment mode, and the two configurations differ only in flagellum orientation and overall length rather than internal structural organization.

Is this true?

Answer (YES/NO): NO